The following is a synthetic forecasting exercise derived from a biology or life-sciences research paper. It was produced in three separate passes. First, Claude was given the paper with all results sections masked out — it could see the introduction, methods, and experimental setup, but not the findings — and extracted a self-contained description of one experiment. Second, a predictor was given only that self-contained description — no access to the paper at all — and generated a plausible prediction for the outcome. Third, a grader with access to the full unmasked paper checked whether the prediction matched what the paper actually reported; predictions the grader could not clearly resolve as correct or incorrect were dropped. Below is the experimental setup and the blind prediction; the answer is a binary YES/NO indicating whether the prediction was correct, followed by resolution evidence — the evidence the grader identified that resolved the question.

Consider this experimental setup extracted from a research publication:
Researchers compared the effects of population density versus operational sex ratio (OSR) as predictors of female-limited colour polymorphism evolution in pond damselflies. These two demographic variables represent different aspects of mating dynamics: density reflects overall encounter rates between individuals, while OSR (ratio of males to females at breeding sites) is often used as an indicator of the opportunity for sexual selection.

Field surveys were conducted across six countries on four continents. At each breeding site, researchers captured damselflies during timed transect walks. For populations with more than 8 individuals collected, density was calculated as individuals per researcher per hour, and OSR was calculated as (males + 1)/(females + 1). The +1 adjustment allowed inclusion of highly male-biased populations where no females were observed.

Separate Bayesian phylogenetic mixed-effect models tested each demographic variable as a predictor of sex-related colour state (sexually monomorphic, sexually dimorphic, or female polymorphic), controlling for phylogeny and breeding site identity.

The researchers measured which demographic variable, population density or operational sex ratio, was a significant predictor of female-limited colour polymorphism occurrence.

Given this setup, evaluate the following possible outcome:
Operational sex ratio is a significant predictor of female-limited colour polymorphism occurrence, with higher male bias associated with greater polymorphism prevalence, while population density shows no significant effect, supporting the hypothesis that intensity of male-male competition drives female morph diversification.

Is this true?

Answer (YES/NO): NO